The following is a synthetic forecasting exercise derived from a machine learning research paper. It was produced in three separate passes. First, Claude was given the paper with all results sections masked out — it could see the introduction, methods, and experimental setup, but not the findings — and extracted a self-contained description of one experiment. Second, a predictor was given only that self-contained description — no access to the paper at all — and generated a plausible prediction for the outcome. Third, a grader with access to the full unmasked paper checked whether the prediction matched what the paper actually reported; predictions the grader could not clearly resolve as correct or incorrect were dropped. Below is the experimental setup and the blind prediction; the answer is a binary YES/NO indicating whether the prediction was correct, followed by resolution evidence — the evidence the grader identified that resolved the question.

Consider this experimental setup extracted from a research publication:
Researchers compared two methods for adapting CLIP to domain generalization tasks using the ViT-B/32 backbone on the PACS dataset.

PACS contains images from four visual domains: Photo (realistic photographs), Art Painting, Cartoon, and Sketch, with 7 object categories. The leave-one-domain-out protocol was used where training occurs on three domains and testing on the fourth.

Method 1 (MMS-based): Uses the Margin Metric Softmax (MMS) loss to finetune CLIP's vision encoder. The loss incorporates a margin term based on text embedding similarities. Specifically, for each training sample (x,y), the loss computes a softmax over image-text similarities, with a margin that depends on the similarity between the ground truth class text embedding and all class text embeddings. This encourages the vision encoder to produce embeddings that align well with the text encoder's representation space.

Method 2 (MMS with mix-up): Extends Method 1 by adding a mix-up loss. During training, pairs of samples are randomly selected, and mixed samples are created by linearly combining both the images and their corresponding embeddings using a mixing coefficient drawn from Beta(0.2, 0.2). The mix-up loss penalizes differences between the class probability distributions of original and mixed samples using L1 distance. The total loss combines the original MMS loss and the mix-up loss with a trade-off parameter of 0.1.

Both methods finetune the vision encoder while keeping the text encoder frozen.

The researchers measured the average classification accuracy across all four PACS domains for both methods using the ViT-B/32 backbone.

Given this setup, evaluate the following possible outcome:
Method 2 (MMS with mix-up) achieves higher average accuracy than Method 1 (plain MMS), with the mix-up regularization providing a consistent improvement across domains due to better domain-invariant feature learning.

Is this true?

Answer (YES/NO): NO